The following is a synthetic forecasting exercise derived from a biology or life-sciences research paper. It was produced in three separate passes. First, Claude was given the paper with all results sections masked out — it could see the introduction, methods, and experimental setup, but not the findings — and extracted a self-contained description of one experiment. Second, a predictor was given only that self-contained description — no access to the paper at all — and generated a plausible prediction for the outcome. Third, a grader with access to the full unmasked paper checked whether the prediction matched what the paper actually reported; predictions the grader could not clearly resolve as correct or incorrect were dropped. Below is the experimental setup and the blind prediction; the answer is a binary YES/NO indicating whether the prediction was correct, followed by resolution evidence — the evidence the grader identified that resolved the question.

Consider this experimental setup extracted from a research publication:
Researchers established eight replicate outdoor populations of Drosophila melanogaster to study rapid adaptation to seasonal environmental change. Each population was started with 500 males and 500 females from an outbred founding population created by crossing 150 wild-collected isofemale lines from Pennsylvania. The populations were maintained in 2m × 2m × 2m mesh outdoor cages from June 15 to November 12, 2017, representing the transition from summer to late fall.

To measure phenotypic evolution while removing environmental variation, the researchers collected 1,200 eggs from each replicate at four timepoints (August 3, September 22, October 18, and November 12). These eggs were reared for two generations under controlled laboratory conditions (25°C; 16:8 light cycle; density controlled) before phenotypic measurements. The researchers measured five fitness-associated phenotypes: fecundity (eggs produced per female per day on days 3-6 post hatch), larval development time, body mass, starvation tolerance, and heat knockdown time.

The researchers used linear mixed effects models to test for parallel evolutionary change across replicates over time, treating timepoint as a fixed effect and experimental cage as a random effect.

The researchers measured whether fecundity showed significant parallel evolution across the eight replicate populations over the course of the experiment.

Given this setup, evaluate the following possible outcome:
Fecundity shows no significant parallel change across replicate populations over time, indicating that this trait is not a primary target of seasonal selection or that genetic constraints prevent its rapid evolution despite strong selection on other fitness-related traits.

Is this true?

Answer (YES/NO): NO